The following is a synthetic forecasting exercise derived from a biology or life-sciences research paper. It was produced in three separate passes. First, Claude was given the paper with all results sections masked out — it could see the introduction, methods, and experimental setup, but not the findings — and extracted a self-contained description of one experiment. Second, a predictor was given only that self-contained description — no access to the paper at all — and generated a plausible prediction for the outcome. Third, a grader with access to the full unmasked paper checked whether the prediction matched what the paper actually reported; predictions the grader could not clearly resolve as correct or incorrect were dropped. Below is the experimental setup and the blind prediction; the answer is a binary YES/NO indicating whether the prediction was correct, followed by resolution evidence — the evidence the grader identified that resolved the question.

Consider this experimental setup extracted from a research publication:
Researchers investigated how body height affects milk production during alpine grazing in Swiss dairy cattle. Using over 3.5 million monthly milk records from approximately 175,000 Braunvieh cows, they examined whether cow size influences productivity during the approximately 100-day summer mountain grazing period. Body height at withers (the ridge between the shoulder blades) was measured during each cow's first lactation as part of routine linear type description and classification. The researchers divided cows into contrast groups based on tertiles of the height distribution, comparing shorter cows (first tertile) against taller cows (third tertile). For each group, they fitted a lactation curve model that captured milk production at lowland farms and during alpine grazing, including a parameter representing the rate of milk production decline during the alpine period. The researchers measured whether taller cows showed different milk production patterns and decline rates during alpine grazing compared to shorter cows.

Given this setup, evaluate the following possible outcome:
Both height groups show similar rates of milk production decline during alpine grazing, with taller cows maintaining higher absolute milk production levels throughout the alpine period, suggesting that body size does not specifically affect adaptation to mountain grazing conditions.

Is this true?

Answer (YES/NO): NO